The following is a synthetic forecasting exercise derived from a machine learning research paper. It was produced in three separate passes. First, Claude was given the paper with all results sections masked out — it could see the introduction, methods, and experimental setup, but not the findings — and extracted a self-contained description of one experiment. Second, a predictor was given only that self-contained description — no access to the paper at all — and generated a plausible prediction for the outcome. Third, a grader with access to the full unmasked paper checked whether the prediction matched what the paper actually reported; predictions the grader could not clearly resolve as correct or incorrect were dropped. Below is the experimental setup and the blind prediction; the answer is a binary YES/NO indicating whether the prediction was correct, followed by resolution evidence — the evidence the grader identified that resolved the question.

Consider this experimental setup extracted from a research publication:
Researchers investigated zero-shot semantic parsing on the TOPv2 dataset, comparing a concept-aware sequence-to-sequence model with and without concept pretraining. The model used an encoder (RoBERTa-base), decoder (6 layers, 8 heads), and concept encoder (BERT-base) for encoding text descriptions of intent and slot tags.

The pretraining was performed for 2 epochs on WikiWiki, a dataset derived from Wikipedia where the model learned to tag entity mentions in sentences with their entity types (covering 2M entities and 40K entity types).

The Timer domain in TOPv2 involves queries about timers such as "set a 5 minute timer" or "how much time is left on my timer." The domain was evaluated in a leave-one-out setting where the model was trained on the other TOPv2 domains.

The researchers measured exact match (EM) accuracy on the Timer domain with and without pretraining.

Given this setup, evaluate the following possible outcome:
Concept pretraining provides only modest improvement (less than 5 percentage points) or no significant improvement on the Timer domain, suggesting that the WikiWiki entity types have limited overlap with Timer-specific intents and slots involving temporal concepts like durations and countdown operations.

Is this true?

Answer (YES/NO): YES